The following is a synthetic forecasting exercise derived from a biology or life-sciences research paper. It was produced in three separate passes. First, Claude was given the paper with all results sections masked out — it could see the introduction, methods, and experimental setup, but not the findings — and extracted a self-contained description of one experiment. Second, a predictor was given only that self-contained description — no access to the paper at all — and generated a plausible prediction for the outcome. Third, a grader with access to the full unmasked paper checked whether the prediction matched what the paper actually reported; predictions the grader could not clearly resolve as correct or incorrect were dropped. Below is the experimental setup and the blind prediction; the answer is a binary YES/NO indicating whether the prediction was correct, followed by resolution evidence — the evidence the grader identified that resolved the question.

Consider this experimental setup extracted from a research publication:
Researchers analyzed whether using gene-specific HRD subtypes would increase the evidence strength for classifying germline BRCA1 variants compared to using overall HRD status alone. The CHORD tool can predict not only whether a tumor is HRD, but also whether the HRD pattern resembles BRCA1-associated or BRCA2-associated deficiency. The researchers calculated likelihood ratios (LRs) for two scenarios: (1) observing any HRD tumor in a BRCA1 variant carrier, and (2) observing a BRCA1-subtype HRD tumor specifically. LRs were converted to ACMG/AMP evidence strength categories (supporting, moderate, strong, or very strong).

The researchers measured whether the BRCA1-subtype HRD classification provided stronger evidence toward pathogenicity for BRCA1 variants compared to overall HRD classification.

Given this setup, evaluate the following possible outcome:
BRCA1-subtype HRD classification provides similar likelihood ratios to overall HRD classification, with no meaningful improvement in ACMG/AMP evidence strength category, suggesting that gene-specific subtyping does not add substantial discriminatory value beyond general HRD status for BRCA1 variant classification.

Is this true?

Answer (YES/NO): NO